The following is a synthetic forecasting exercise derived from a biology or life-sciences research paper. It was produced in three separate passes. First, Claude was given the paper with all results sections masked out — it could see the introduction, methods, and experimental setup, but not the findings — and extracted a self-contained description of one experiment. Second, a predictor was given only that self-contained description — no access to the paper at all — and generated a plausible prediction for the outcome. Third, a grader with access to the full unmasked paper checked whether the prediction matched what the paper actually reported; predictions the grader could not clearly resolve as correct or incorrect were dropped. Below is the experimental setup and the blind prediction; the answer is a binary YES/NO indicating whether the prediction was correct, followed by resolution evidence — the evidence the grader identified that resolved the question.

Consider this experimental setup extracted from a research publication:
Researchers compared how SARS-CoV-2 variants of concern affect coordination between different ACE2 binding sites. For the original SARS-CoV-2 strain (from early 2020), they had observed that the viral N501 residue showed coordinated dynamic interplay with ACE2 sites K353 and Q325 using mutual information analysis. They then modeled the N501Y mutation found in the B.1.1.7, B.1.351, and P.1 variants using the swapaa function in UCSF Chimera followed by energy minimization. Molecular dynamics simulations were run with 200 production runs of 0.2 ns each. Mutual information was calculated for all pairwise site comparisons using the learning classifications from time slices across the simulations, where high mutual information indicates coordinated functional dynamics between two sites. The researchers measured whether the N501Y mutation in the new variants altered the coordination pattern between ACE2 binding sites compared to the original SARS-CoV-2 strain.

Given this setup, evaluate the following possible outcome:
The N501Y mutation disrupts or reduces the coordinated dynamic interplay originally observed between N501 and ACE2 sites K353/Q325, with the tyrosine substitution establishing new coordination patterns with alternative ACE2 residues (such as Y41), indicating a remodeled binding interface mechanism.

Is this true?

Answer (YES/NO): NO